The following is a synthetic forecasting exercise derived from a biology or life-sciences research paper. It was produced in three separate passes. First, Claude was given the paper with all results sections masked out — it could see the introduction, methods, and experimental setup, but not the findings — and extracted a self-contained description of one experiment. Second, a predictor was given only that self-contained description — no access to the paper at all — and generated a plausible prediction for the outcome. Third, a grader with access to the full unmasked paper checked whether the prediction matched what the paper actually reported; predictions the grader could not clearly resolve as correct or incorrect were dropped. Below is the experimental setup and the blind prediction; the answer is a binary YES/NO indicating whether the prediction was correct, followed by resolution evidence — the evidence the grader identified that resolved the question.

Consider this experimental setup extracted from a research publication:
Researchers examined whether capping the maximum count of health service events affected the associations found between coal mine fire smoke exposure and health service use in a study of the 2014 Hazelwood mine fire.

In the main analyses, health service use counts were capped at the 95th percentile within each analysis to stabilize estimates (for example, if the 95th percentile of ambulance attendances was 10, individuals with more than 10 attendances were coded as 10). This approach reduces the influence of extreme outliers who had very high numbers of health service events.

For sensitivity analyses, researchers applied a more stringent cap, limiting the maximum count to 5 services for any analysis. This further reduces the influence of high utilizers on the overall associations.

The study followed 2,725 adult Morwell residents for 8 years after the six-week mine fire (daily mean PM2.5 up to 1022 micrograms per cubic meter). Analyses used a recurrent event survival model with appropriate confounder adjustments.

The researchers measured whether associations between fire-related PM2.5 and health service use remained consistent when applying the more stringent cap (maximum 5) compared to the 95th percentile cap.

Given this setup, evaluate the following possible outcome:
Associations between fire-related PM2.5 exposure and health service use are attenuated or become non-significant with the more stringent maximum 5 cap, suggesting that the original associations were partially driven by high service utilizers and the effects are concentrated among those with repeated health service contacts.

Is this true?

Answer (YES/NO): NO